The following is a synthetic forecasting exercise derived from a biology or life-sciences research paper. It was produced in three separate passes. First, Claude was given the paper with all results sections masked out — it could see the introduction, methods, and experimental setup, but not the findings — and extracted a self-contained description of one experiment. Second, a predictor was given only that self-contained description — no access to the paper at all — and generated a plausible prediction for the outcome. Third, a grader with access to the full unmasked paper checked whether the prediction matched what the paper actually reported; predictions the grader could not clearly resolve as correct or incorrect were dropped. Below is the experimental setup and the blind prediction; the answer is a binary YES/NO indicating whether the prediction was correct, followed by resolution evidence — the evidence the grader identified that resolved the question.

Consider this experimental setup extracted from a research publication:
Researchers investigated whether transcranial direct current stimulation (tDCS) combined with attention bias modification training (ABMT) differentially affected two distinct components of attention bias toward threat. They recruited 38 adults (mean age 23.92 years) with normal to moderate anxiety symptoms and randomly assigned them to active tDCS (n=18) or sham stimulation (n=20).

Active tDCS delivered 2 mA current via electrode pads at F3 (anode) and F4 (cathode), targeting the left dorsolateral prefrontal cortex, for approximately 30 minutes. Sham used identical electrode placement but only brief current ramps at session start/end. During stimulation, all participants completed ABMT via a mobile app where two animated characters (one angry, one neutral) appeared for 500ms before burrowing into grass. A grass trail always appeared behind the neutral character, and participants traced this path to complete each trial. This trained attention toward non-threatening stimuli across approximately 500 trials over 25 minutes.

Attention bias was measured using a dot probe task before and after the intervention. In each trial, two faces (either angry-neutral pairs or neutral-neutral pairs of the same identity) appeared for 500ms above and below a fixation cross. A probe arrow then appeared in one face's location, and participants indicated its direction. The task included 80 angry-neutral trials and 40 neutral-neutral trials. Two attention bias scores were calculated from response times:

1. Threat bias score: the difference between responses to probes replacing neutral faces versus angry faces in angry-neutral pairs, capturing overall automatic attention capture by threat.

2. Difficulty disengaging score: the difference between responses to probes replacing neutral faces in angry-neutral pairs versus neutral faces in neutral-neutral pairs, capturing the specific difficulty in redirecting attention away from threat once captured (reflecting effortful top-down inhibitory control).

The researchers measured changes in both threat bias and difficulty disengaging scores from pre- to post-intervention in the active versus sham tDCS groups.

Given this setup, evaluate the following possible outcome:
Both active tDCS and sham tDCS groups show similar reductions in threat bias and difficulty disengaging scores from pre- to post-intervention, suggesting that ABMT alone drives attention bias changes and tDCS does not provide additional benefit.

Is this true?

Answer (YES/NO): NO